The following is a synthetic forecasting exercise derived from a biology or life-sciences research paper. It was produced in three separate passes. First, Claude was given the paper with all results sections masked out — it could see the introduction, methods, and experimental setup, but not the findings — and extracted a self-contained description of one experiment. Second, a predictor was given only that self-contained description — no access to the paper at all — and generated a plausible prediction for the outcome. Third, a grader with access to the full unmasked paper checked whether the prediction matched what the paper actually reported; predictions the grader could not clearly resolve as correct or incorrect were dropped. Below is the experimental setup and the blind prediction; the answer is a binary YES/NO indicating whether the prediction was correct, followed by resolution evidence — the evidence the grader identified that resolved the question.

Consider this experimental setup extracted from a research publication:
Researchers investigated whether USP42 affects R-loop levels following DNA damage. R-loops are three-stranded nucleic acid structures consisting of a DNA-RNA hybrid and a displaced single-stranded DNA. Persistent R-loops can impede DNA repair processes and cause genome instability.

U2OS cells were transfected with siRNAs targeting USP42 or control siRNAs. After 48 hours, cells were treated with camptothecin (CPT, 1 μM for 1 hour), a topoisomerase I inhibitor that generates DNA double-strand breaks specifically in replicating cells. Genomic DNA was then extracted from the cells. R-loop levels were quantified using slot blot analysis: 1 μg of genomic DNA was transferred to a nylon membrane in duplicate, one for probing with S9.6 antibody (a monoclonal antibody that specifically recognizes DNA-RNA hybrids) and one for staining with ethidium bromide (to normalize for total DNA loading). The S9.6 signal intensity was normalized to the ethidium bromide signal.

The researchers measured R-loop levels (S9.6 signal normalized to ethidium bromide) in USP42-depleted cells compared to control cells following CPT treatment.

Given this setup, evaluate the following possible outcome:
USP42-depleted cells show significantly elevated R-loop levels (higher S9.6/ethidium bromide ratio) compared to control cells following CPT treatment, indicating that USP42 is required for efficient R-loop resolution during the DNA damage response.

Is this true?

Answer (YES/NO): YES